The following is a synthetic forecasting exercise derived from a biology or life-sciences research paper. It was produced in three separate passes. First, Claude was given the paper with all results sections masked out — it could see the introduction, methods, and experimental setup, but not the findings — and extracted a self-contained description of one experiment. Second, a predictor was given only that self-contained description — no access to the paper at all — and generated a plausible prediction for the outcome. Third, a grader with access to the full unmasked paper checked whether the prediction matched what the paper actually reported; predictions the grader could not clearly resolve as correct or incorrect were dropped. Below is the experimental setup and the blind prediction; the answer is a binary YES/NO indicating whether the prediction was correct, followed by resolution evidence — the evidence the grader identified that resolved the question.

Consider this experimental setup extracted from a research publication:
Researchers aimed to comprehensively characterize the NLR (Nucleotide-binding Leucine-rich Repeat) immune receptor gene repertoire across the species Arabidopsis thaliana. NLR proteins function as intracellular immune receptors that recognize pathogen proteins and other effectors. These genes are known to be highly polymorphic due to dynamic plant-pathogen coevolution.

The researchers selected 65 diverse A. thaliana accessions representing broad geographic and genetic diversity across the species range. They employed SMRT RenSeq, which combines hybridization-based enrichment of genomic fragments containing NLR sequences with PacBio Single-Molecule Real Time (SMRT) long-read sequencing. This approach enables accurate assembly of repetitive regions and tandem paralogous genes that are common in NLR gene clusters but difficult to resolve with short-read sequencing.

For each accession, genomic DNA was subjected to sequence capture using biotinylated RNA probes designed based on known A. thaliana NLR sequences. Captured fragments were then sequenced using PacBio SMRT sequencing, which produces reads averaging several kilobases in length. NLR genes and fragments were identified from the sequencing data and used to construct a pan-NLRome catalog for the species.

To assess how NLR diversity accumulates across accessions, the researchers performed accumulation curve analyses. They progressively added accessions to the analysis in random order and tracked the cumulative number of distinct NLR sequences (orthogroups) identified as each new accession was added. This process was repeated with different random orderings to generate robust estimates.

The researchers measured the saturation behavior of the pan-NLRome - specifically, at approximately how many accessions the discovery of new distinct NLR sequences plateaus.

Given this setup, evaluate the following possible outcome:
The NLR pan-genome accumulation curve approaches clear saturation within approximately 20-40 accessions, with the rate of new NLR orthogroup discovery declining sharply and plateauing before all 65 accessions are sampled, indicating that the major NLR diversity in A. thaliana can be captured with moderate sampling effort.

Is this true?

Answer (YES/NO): YES